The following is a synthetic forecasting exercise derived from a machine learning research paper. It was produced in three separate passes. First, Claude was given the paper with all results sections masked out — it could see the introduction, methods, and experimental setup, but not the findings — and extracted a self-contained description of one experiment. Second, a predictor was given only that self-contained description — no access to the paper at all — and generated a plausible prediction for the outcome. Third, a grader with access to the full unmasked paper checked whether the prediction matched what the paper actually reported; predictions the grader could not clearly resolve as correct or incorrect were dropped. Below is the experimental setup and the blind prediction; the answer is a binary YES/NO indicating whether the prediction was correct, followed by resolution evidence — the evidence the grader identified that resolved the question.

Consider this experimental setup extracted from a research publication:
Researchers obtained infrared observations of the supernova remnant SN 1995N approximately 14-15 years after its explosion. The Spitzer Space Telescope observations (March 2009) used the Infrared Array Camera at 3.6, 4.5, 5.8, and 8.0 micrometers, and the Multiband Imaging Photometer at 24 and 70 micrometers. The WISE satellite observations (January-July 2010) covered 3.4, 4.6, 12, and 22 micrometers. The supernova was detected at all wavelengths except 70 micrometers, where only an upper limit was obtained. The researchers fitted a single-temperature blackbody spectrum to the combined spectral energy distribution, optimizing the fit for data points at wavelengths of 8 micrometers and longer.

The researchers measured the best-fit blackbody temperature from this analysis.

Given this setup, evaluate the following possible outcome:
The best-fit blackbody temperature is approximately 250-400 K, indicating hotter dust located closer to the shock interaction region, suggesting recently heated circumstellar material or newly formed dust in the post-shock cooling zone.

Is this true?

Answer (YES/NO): NO